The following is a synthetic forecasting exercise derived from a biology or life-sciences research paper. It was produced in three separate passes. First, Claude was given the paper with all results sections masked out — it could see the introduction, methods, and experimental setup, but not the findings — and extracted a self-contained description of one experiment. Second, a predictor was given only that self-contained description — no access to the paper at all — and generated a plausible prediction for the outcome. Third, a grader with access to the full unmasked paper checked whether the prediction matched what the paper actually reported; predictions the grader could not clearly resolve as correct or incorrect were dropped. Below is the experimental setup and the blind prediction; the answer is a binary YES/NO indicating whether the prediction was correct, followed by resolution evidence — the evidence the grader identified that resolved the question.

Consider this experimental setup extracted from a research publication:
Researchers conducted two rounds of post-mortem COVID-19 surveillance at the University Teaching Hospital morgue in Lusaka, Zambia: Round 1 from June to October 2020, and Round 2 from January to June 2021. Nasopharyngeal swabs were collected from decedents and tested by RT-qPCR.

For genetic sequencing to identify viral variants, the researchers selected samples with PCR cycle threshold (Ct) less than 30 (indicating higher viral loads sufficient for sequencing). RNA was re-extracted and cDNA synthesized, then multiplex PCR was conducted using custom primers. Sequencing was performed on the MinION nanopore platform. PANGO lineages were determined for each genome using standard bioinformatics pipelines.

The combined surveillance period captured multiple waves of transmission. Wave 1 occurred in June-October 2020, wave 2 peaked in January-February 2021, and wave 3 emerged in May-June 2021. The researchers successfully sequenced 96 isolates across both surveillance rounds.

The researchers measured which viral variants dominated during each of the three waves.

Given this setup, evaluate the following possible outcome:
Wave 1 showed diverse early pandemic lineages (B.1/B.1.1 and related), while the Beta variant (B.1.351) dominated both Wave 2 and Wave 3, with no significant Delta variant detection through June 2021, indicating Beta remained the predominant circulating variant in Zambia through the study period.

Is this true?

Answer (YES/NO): NO